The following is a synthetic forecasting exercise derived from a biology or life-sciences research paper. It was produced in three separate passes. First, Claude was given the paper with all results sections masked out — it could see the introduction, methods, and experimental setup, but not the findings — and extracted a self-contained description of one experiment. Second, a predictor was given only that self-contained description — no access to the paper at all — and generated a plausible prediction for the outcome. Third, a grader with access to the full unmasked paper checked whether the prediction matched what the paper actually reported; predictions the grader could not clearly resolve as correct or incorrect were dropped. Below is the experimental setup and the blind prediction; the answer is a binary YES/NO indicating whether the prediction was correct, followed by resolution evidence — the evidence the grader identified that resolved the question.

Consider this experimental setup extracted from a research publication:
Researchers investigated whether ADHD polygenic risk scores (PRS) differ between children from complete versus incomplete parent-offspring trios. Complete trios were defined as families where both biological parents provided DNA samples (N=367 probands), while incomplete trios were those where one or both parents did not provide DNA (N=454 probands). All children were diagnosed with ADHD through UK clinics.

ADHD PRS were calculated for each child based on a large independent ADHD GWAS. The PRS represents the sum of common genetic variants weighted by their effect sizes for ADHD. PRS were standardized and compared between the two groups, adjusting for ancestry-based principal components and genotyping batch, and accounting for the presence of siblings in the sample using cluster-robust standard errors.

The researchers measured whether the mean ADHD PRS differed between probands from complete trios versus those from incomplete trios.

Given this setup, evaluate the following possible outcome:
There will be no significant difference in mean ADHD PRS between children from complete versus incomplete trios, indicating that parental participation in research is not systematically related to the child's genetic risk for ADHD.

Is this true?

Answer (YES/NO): YES